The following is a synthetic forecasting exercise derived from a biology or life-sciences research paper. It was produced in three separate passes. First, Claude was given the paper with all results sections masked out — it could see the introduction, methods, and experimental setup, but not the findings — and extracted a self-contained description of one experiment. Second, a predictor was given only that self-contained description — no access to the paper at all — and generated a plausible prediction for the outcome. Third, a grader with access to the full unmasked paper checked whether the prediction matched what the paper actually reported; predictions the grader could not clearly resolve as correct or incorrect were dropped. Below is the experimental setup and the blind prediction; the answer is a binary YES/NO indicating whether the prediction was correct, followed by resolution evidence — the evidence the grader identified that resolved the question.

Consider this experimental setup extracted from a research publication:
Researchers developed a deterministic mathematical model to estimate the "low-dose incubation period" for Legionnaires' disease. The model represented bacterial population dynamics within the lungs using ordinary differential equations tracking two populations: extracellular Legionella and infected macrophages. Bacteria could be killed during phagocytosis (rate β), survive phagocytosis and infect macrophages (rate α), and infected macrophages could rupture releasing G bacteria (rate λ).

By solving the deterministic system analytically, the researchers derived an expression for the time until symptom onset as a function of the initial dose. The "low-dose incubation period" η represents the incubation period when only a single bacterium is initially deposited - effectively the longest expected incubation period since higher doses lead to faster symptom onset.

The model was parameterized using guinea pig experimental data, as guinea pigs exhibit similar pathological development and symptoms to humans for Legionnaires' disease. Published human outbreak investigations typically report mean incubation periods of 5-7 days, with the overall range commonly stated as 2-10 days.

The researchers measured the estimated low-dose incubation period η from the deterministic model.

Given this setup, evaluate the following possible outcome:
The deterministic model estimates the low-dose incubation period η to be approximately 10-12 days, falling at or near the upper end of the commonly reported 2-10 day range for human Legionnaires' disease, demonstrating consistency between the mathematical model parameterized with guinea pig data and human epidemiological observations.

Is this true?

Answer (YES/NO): NO